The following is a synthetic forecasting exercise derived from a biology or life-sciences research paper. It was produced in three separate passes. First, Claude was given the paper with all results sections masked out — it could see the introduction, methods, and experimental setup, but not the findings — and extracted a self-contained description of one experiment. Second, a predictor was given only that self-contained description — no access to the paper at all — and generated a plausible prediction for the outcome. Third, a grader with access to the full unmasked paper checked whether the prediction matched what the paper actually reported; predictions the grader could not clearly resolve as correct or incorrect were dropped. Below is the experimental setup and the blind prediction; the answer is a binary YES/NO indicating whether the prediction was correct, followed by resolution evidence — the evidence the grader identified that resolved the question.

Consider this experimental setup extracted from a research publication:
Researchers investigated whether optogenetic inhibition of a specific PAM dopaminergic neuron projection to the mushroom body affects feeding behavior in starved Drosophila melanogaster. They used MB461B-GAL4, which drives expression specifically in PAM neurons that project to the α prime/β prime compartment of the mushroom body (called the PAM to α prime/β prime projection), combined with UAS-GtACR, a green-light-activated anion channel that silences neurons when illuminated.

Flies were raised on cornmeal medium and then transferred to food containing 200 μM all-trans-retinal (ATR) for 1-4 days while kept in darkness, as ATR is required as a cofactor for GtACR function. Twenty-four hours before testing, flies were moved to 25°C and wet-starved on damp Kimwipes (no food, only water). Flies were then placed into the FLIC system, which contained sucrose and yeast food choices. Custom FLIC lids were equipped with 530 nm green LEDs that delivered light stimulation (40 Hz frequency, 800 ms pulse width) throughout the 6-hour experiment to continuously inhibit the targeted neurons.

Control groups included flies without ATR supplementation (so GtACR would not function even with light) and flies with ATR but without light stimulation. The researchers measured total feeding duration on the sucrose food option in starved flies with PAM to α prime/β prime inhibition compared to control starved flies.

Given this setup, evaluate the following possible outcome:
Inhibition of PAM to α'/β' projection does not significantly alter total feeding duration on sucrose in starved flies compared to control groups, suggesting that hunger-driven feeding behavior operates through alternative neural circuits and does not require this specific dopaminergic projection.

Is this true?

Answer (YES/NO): YES